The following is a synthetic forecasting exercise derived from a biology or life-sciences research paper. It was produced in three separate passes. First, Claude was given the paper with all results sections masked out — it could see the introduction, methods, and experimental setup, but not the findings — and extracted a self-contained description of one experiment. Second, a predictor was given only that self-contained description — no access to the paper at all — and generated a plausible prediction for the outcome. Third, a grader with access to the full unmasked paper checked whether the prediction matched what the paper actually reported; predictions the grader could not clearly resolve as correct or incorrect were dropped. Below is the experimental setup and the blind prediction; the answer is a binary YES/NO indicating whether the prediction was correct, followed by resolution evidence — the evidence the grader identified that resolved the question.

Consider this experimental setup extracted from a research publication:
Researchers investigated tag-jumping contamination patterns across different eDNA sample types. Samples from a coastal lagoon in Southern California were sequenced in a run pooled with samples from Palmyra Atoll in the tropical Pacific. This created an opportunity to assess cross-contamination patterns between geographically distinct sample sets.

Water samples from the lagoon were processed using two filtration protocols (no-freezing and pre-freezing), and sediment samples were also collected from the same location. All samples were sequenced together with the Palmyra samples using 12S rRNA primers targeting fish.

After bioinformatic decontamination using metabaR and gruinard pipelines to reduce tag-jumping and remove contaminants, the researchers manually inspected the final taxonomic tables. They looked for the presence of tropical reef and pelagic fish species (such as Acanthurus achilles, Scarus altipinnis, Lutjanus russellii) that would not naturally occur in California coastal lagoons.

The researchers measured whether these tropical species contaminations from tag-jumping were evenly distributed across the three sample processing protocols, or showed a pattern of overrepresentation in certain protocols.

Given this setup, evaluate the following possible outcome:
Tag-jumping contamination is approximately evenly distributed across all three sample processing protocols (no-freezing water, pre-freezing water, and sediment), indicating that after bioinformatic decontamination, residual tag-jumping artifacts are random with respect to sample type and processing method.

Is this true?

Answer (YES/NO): NO